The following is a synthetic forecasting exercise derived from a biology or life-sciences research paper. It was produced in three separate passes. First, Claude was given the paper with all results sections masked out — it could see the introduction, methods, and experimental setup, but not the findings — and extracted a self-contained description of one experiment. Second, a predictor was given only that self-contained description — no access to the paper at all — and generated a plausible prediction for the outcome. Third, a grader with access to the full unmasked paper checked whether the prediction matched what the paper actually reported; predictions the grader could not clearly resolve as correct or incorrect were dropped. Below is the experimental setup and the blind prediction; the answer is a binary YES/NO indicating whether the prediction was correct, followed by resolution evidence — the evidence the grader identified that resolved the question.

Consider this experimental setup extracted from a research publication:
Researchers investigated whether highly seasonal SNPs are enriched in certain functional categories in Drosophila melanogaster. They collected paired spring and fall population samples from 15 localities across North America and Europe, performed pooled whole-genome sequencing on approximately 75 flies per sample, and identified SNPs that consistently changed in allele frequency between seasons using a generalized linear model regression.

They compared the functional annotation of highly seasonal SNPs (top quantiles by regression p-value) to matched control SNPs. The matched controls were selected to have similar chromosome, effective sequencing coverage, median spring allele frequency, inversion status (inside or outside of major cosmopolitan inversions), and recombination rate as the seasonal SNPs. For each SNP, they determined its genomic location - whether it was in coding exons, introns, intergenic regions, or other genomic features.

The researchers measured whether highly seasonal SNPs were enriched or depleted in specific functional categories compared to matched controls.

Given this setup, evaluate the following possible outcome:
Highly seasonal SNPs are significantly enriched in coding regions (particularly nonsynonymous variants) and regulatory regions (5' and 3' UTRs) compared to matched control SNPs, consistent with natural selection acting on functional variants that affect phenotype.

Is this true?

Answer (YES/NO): NO